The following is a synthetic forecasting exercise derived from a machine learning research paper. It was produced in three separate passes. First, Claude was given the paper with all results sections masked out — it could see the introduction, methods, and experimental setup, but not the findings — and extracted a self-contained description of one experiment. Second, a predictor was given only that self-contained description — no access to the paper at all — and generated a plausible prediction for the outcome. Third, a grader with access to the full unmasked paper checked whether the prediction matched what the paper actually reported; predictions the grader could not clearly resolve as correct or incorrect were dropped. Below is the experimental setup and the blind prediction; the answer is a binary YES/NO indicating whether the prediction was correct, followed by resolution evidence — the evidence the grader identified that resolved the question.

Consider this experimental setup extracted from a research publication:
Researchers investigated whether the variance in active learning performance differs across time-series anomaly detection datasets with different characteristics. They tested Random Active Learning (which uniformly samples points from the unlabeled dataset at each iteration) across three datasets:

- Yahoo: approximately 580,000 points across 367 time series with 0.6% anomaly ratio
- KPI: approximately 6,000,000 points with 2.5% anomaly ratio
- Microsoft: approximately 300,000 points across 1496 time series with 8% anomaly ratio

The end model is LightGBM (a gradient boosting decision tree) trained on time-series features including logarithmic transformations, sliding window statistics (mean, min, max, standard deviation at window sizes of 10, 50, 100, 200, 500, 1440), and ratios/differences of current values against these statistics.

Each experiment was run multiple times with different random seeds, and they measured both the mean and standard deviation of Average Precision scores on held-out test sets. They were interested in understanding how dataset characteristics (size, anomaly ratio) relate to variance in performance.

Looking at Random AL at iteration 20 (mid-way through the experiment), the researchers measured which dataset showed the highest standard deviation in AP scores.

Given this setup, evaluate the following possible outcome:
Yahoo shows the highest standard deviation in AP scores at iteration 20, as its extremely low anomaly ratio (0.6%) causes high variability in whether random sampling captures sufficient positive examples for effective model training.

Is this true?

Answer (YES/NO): YES